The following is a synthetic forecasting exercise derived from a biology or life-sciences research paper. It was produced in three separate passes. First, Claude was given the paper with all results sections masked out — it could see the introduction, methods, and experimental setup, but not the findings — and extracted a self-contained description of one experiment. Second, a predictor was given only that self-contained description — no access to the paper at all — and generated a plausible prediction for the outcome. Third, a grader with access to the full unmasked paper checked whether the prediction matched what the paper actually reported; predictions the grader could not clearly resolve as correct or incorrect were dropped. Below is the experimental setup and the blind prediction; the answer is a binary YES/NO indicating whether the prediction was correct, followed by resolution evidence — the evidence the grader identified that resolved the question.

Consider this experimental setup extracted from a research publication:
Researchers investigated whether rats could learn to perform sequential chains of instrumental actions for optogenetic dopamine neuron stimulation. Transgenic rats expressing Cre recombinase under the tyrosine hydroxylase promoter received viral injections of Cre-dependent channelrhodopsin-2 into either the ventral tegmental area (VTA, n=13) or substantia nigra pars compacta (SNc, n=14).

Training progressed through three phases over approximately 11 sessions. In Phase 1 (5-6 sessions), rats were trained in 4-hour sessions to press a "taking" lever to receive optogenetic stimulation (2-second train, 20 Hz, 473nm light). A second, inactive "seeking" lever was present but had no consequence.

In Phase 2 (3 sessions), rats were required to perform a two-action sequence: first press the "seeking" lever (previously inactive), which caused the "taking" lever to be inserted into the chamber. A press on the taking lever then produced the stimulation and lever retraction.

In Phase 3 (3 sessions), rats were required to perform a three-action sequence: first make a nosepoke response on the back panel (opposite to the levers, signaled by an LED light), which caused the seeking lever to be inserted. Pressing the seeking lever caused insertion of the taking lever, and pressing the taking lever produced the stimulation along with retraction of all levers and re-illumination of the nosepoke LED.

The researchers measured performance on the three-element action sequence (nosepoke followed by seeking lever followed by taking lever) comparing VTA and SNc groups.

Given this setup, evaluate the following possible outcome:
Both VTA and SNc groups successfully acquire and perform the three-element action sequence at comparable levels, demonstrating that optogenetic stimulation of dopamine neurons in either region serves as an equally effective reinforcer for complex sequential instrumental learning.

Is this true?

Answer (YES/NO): NO